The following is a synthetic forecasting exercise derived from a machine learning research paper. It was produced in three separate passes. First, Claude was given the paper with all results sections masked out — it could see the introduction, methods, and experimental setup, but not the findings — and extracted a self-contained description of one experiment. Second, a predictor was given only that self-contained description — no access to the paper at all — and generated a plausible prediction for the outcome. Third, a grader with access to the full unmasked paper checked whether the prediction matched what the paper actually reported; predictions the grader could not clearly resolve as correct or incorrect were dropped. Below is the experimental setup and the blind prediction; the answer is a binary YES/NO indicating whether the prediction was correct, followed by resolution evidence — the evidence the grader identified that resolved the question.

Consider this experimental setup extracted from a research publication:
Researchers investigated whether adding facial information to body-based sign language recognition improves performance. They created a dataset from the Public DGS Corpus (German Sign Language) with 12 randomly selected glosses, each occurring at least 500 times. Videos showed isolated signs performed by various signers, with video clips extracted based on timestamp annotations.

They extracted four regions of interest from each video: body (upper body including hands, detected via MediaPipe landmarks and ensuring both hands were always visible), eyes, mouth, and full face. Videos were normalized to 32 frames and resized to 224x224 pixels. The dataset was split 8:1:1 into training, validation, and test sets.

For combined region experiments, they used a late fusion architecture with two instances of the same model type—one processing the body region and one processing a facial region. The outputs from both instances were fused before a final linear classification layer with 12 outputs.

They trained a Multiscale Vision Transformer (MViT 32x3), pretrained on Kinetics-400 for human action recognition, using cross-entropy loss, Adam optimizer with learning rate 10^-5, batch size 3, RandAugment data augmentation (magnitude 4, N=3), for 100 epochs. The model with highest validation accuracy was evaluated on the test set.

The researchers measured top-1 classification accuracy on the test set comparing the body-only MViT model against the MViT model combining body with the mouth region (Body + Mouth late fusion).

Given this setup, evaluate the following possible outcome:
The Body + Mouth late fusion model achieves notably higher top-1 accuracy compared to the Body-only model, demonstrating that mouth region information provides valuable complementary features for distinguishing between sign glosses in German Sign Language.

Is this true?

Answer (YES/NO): NO